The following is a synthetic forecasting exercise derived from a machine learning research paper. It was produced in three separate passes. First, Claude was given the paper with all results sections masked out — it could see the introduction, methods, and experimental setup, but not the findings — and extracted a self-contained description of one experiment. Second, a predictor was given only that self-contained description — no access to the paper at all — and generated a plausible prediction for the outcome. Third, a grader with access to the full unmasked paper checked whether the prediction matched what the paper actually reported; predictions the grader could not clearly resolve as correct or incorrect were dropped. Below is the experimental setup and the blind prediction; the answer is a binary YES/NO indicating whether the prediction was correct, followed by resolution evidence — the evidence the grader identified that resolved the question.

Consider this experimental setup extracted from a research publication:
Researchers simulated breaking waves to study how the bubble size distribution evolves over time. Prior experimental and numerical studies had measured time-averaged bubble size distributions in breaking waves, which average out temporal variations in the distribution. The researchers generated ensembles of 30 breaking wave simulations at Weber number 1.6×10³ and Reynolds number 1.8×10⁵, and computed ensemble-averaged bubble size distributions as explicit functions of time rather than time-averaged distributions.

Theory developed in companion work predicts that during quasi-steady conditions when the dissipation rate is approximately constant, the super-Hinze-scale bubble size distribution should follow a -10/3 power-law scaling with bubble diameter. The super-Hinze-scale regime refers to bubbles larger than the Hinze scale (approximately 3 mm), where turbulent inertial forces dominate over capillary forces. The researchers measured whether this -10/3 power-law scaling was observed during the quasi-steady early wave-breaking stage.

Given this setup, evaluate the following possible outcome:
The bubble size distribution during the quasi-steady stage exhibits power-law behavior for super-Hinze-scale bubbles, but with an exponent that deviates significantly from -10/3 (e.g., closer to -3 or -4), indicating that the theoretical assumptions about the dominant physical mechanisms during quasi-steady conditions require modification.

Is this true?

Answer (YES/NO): NO